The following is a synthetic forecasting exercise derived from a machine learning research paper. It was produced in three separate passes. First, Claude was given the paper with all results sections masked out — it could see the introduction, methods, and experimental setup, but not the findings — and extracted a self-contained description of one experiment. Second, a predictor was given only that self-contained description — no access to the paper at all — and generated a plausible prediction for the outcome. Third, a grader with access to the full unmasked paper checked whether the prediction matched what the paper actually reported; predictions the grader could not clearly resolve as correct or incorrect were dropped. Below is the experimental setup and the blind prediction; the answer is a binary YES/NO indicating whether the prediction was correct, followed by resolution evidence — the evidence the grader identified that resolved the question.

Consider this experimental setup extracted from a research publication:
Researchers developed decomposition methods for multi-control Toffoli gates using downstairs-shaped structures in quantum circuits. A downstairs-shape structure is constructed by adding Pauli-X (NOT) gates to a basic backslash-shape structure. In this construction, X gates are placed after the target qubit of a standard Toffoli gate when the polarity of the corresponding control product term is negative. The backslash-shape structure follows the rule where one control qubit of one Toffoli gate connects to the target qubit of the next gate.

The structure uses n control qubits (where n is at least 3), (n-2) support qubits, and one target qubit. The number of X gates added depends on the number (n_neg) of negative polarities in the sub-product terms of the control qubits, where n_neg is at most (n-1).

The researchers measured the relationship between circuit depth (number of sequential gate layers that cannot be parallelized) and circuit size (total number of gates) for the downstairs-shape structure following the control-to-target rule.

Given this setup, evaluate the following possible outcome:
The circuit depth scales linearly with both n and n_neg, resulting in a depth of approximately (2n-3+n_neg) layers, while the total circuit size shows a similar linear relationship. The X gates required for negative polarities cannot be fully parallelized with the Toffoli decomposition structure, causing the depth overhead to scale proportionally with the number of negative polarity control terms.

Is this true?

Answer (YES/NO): NO